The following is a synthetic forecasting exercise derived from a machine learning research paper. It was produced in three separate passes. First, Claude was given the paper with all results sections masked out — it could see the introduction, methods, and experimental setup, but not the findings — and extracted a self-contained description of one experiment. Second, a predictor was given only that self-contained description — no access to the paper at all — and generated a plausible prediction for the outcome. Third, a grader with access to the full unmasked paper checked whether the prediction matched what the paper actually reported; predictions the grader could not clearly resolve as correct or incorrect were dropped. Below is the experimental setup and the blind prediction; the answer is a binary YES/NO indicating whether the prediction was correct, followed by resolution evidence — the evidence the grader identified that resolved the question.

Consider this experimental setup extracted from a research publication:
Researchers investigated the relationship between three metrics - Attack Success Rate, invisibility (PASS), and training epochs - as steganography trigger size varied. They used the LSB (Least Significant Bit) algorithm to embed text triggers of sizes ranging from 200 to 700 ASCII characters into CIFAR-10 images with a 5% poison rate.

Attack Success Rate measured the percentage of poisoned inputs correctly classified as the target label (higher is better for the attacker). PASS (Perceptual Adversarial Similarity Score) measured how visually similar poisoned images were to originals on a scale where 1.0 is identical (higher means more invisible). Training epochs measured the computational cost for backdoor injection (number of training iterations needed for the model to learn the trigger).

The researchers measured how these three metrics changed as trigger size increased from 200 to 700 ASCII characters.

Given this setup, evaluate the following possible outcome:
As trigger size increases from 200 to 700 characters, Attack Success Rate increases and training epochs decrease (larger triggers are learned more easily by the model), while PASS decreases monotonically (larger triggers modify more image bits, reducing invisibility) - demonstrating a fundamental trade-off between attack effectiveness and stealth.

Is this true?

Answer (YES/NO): YES